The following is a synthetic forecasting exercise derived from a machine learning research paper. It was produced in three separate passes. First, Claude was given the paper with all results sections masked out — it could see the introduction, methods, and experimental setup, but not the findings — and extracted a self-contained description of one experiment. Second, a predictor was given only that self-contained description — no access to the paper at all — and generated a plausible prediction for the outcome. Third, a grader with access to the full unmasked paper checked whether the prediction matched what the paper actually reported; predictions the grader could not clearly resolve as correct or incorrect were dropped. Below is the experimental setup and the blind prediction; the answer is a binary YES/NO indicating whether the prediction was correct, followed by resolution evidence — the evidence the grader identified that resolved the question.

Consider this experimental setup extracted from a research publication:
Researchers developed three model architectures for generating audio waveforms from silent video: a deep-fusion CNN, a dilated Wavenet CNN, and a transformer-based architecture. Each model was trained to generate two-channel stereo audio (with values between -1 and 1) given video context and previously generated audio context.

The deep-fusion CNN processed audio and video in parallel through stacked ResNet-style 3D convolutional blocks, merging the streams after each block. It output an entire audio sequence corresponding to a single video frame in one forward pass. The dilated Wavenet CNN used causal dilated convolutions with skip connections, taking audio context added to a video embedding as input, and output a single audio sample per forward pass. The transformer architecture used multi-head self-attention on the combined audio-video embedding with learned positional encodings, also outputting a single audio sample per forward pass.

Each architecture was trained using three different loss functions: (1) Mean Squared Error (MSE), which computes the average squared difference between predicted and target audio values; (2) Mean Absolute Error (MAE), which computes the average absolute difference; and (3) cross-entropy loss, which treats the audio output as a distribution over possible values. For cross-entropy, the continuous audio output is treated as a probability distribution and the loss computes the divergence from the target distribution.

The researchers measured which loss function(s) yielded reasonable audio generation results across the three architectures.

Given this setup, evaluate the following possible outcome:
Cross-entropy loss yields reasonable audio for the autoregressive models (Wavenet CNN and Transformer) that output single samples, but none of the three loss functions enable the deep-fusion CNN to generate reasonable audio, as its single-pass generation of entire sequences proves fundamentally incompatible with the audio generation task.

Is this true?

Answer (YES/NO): NO